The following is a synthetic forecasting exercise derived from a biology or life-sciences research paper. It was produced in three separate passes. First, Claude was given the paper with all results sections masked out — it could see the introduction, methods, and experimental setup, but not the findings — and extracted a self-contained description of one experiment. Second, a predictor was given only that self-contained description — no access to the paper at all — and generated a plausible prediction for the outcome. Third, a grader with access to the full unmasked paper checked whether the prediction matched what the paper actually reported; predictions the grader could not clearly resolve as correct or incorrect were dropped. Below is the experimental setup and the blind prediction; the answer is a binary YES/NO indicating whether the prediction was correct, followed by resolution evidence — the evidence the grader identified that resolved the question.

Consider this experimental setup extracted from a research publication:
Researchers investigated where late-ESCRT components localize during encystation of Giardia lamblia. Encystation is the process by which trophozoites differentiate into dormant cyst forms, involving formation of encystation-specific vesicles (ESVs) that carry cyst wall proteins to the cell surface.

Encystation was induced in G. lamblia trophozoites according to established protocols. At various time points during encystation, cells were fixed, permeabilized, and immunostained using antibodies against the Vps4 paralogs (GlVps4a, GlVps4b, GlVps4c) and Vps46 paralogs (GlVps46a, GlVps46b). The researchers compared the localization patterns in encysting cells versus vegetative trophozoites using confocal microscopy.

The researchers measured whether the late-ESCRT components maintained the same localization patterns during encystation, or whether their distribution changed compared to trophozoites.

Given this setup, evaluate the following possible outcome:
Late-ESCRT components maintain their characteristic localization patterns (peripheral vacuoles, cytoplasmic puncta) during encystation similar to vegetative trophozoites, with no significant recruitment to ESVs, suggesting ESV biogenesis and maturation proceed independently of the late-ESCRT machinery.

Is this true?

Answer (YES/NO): NO